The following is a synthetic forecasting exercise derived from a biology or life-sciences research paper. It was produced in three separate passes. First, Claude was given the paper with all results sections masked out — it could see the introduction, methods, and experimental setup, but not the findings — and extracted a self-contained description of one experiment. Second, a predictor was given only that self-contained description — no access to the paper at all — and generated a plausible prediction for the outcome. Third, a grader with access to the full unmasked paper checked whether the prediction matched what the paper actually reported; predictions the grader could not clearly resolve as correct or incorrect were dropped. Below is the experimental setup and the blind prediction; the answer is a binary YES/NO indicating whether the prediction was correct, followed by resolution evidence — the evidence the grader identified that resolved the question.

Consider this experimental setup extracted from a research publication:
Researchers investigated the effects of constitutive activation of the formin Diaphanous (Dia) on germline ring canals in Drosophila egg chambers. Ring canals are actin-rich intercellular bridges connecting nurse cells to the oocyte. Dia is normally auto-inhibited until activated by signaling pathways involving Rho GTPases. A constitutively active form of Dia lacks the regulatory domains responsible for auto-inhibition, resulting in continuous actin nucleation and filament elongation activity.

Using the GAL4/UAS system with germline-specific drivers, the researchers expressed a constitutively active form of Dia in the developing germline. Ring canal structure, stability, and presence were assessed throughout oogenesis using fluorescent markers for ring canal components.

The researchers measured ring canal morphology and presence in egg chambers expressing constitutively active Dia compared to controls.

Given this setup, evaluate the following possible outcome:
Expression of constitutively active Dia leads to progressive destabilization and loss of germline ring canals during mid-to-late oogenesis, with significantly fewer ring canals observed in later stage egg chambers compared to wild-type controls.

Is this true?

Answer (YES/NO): YES